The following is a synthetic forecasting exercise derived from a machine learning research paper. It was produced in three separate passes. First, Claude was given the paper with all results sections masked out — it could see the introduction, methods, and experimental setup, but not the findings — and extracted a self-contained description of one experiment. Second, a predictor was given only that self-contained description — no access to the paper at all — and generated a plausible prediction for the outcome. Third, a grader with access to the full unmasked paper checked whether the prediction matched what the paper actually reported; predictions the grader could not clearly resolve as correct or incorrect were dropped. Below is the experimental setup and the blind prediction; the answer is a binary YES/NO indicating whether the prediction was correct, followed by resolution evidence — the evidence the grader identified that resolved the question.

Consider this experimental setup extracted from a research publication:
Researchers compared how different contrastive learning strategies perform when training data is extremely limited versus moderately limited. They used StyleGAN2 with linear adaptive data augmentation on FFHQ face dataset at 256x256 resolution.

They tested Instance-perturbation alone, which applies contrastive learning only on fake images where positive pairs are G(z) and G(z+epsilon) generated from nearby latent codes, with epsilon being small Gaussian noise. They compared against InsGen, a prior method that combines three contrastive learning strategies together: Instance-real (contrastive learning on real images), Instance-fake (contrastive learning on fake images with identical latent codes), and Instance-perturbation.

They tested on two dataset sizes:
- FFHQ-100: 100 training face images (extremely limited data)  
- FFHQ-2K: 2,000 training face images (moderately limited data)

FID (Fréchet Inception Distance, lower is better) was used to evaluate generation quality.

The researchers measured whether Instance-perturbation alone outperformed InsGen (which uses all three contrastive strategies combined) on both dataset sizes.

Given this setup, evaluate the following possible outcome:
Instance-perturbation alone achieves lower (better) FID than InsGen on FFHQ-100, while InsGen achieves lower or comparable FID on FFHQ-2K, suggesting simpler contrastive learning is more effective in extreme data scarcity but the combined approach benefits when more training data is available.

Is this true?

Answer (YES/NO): NO